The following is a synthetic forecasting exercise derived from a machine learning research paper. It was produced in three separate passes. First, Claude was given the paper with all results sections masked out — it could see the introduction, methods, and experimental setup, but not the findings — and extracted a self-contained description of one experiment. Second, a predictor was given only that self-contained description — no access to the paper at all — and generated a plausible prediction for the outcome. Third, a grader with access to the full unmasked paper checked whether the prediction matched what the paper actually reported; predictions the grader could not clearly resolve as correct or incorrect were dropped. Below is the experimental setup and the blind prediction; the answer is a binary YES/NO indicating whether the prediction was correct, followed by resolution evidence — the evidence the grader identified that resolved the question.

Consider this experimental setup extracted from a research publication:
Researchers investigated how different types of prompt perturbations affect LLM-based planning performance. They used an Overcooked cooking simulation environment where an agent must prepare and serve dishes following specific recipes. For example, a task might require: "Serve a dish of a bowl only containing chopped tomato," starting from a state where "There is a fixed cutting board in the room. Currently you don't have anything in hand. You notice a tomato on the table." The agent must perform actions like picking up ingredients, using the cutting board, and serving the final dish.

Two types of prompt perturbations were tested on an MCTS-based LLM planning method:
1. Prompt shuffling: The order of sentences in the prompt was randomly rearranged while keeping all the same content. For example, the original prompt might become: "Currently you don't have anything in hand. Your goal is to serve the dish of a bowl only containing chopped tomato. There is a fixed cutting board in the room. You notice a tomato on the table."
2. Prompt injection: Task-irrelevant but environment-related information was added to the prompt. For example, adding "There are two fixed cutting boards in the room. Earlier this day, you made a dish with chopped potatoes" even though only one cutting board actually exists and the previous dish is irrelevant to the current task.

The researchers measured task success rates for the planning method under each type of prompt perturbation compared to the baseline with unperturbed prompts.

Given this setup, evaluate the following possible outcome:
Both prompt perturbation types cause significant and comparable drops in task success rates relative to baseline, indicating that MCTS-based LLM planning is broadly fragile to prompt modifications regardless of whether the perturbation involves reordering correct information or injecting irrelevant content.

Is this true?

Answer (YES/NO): NO